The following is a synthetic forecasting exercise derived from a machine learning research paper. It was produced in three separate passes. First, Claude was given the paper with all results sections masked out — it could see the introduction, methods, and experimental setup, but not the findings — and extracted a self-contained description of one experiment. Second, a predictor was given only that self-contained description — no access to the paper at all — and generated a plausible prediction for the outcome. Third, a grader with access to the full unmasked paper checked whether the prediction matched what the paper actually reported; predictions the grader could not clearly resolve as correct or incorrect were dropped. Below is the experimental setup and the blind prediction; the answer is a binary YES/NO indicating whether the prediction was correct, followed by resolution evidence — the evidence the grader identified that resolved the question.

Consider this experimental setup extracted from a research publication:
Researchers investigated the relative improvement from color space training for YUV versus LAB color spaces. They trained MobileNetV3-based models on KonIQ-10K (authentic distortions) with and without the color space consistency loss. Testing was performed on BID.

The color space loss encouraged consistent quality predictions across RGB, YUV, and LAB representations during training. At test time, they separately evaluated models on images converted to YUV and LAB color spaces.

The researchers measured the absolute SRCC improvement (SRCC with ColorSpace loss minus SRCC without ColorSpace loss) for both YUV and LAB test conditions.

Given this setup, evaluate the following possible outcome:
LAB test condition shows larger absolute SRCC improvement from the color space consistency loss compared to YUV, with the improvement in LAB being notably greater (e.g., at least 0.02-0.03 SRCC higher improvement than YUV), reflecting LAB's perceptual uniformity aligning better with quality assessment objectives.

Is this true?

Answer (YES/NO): YES